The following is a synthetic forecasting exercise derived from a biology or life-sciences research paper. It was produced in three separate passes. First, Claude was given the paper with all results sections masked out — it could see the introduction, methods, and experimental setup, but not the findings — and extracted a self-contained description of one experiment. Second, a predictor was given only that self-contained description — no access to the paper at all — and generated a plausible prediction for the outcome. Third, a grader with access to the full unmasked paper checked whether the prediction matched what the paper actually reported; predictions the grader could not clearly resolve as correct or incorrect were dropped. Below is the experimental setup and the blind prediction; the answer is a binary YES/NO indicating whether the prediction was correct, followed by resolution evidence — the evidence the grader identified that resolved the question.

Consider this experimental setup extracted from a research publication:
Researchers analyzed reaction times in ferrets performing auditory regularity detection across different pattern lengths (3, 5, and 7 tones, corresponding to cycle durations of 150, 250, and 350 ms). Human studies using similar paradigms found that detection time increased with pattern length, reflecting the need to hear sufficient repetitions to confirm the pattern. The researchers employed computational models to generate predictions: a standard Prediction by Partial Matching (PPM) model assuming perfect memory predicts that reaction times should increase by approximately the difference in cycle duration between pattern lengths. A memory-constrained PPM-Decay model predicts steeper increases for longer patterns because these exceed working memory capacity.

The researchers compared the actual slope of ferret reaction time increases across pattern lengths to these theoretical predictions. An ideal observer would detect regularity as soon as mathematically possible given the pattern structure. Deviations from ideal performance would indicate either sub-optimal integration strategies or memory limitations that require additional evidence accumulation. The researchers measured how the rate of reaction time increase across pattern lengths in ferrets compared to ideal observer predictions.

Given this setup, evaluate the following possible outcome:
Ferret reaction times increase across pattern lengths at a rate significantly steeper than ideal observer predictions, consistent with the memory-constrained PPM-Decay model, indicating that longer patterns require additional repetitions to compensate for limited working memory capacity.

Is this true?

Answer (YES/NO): YES